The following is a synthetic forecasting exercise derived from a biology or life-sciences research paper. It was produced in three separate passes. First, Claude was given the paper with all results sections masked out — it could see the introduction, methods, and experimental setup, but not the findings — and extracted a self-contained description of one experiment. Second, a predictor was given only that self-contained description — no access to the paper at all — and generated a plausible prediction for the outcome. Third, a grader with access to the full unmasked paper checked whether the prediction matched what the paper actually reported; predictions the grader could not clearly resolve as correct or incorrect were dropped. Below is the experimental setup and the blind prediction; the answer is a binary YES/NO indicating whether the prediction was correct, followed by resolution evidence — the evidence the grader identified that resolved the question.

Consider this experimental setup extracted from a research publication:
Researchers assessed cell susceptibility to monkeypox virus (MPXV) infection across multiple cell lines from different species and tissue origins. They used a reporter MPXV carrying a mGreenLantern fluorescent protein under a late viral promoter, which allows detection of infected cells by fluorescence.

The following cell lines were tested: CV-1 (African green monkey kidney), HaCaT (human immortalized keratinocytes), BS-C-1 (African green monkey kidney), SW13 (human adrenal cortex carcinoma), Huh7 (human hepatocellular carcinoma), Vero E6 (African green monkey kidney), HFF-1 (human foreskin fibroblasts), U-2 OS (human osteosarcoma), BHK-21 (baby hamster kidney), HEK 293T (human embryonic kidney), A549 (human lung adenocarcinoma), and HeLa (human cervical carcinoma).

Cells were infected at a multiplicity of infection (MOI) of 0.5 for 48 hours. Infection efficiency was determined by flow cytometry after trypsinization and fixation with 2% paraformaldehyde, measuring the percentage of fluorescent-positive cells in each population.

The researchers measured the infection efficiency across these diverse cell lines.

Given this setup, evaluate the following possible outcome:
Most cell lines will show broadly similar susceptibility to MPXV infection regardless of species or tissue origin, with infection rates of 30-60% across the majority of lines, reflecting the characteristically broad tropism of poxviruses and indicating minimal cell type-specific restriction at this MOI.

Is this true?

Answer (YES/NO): NO